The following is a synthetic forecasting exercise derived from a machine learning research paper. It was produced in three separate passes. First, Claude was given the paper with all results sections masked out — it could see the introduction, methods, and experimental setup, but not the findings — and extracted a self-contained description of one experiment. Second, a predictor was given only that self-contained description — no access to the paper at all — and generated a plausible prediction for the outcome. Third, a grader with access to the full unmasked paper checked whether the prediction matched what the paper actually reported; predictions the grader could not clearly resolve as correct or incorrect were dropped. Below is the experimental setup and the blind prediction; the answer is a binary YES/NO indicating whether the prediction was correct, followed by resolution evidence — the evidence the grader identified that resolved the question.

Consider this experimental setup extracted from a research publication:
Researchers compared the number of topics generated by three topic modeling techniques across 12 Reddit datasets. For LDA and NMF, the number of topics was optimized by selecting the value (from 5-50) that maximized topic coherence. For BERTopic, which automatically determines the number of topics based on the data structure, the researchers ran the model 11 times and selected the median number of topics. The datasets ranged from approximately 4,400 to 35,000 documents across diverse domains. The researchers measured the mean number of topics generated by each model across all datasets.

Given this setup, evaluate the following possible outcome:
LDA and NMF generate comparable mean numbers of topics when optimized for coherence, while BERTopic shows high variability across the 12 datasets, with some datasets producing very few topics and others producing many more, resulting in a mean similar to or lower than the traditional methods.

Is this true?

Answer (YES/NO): NO